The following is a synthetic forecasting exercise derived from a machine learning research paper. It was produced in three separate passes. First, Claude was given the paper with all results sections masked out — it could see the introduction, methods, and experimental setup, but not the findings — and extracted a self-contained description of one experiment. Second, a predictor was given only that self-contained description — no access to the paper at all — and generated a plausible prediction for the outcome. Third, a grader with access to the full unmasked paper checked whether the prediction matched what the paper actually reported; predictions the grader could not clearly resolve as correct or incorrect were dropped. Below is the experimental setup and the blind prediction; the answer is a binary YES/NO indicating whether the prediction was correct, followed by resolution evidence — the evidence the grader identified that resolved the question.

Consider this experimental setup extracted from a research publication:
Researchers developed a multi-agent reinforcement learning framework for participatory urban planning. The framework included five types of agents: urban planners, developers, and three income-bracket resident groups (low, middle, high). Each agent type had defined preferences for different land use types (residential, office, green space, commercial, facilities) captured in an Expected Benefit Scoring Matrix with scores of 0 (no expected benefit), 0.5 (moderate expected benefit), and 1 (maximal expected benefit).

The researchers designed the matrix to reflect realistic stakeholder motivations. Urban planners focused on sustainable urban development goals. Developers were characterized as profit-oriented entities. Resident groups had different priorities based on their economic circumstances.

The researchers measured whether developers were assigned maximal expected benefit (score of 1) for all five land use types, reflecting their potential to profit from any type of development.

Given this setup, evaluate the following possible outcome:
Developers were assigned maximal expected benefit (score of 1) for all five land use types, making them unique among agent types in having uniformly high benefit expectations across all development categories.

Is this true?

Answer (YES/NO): YES